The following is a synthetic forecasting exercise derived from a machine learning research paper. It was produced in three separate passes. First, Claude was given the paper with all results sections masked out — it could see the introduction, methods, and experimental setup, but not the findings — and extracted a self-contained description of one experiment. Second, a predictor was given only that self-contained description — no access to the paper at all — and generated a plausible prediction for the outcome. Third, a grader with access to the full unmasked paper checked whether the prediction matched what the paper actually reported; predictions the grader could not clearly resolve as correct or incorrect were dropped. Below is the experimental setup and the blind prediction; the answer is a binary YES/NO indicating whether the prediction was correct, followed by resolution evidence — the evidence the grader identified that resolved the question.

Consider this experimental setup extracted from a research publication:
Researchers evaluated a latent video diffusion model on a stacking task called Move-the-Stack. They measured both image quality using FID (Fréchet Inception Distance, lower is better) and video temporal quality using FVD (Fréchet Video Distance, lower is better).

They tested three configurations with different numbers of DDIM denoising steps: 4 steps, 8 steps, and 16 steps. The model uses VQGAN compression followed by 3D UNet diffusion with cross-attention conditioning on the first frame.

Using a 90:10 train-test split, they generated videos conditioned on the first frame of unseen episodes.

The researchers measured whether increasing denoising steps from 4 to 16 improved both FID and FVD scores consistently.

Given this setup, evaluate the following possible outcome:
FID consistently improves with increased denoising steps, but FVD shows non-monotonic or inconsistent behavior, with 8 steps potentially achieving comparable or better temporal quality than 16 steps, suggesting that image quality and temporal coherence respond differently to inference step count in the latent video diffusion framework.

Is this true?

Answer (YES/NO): NO